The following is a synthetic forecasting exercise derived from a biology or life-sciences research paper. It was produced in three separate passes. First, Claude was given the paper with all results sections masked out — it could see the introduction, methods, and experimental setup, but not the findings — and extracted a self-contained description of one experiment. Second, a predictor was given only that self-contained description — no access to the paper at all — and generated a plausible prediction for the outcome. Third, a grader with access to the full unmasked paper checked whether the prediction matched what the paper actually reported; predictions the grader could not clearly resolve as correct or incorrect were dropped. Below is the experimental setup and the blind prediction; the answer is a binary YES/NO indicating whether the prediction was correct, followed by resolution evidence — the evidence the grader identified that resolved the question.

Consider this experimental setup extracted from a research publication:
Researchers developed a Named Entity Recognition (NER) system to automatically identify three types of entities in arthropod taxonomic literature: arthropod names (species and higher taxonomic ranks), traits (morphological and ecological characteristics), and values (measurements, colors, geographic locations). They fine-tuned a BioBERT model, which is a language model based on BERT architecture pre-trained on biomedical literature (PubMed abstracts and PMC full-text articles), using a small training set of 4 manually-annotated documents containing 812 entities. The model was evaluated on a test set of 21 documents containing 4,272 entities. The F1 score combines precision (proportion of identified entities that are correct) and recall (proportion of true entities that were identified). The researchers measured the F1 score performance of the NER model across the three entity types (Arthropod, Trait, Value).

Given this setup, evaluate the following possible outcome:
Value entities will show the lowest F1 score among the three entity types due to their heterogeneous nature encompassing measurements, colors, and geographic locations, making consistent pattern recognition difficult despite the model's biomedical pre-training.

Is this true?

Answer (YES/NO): YES